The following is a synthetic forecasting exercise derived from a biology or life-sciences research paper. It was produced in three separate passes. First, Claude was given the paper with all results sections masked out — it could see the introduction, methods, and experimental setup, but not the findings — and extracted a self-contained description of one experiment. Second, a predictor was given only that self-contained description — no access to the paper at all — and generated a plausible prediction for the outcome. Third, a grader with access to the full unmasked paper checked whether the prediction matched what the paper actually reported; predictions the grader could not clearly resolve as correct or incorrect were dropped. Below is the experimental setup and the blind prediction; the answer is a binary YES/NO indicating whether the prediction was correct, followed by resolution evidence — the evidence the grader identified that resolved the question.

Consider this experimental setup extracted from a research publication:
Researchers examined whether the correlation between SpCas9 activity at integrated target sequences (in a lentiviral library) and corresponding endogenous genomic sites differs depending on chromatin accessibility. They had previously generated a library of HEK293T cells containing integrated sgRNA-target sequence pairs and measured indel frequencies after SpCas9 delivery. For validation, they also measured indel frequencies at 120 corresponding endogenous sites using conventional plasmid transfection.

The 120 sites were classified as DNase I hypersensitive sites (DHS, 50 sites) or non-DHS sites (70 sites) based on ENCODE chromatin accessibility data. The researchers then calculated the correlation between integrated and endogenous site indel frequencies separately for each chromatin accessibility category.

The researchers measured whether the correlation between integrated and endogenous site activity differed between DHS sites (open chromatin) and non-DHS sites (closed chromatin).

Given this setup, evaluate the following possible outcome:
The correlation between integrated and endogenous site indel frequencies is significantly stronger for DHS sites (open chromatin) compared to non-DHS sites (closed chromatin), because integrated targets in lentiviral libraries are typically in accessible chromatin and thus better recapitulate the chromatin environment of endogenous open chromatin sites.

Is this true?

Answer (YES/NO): NO